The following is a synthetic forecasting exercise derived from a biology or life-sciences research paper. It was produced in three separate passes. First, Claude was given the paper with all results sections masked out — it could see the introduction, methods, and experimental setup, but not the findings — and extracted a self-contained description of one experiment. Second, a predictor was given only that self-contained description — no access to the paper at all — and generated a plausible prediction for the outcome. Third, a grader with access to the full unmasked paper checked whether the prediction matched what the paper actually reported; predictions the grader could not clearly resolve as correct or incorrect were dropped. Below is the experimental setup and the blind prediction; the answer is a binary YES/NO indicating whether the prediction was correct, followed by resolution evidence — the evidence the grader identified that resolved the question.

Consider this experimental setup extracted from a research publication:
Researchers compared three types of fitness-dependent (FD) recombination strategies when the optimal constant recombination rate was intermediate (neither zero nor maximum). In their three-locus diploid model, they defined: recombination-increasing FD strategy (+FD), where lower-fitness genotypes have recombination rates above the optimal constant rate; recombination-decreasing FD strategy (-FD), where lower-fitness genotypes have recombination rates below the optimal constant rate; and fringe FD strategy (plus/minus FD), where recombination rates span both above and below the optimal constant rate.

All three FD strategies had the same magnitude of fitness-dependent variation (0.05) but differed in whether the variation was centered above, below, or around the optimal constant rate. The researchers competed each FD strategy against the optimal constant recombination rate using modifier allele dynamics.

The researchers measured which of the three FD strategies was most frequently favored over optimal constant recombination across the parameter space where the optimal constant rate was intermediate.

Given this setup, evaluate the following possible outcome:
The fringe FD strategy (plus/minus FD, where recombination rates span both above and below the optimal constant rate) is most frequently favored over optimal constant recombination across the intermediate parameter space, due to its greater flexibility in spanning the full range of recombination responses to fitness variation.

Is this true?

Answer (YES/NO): NO